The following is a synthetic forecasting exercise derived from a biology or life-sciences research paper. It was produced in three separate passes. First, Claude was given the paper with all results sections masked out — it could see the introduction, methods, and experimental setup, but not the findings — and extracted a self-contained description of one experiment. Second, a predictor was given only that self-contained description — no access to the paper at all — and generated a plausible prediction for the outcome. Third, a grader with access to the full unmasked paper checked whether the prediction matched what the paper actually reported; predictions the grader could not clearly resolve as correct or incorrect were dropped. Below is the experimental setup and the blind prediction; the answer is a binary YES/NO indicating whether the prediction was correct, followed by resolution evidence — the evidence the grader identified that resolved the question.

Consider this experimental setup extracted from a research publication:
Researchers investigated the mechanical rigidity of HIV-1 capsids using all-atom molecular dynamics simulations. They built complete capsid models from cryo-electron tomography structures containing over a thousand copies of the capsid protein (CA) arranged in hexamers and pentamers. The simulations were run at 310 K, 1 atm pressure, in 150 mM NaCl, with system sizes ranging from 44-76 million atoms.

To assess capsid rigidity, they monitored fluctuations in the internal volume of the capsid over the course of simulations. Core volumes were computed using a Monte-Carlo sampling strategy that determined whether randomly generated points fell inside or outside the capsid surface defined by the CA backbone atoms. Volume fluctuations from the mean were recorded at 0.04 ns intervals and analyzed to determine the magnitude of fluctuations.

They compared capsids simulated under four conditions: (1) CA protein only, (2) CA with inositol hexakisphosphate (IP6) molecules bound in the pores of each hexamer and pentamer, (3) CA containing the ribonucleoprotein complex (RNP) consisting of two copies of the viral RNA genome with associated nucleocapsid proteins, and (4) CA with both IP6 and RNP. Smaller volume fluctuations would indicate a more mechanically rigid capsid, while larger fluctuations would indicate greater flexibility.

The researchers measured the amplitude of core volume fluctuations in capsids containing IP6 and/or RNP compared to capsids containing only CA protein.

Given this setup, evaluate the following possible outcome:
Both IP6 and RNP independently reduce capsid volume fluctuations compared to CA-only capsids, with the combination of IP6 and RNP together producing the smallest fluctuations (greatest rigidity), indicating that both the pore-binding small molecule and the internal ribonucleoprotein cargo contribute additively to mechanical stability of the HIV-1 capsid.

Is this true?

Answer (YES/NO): YES